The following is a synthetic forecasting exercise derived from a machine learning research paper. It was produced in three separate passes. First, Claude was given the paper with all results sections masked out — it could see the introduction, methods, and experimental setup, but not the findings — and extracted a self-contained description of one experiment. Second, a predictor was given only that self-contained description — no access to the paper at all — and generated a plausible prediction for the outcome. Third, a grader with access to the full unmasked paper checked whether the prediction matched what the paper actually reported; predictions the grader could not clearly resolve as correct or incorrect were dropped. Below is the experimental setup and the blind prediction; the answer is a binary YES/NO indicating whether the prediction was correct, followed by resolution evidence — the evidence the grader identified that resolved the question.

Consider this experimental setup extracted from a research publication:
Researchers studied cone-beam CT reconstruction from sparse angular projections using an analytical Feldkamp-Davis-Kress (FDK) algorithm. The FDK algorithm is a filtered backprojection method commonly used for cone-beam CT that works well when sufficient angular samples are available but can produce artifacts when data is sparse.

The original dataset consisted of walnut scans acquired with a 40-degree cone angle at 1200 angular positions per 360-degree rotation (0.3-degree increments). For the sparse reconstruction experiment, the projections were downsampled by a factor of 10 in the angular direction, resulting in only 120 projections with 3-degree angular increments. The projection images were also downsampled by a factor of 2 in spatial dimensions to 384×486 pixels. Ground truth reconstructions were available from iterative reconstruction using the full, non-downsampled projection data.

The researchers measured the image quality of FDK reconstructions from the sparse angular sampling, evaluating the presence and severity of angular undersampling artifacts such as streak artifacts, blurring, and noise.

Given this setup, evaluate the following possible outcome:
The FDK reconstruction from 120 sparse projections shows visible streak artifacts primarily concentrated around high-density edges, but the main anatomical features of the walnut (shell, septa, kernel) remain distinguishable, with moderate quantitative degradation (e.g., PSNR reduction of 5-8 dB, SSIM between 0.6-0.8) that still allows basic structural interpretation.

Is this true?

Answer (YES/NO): NO